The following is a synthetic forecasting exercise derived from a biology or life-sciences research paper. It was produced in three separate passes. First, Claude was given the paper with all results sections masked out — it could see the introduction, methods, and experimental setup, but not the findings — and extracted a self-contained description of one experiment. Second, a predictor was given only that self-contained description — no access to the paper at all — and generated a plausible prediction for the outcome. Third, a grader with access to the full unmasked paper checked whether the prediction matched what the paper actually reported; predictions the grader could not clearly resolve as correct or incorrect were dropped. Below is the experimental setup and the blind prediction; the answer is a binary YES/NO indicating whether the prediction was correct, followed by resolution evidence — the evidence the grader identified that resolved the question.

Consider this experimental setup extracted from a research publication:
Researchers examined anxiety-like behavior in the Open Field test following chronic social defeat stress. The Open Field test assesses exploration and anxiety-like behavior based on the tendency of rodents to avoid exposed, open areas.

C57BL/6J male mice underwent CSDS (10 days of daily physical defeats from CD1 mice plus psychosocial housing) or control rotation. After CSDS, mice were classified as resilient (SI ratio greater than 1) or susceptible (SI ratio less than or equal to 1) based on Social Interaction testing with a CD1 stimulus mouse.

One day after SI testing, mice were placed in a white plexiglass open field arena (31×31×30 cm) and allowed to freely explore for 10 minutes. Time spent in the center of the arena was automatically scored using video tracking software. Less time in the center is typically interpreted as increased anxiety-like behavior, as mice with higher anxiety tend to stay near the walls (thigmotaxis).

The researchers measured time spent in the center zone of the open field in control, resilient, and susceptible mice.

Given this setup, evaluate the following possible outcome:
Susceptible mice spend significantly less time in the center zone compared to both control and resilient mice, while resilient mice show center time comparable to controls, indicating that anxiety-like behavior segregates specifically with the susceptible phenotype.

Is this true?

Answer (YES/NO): NO